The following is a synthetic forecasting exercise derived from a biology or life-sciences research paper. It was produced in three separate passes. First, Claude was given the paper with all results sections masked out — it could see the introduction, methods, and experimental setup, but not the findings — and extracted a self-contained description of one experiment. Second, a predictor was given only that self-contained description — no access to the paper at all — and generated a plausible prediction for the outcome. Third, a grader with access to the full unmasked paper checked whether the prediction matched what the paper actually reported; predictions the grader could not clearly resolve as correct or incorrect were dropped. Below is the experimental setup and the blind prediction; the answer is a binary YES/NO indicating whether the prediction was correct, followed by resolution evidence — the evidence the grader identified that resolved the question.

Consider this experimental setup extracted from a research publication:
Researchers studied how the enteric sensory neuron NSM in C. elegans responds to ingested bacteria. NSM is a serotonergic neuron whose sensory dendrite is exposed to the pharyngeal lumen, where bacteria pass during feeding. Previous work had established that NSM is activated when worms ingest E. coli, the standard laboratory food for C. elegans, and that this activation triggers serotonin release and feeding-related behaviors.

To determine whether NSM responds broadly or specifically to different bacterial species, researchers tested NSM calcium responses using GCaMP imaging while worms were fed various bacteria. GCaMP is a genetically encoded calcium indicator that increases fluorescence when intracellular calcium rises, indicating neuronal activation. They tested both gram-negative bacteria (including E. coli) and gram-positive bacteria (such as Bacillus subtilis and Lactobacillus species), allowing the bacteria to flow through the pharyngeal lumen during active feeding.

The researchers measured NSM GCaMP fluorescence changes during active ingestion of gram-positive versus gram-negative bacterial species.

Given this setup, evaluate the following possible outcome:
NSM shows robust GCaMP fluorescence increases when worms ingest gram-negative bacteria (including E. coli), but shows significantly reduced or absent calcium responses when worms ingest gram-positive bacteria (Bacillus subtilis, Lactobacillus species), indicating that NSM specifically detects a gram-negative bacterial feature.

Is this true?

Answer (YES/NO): NO